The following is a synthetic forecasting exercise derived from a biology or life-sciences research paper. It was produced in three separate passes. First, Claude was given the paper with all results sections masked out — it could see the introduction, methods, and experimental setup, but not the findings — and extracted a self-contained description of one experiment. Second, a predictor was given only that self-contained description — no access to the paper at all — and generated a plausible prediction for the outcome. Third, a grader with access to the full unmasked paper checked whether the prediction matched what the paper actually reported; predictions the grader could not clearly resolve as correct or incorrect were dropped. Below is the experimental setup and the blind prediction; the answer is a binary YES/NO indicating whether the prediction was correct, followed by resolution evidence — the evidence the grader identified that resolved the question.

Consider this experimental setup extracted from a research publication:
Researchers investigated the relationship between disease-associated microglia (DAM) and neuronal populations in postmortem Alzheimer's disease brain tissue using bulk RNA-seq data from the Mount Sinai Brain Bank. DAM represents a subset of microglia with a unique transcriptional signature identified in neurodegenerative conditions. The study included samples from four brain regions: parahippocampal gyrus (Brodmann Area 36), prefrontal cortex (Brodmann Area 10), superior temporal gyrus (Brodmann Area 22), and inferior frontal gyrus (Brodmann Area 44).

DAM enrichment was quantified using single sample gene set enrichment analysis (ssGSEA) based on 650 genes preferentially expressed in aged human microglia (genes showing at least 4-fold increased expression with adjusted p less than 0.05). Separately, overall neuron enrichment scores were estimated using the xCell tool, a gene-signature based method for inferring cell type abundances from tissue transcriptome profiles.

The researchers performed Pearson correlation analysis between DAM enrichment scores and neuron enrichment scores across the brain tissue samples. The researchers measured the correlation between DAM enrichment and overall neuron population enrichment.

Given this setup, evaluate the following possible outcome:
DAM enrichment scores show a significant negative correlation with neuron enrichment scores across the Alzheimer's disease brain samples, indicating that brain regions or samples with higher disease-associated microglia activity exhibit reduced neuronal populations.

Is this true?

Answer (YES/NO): YES